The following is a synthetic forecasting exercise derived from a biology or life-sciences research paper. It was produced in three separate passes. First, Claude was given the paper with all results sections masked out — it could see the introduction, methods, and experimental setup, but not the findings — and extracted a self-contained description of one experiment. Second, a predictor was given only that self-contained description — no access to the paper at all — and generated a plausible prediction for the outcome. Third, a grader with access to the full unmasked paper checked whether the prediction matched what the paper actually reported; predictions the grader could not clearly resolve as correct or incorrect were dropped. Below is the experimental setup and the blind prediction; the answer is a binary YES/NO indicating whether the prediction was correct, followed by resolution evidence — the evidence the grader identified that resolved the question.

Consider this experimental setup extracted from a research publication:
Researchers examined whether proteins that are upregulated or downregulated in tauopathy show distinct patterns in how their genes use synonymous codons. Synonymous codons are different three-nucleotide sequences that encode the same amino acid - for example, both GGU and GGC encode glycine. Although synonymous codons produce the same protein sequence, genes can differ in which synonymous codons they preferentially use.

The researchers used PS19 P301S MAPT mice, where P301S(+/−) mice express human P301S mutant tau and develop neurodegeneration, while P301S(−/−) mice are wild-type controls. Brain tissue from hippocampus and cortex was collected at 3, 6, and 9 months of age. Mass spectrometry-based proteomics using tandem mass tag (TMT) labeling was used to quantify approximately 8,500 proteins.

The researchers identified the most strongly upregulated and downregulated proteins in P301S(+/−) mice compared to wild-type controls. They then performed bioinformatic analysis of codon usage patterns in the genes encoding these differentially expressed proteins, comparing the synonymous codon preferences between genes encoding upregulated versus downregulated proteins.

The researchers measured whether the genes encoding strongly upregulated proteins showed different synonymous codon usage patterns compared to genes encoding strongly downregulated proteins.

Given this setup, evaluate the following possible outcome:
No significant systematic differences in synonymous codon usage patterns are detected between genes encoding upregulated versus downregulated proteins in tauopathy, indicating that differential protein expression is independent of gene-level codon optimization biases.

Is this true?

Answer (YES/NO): NO